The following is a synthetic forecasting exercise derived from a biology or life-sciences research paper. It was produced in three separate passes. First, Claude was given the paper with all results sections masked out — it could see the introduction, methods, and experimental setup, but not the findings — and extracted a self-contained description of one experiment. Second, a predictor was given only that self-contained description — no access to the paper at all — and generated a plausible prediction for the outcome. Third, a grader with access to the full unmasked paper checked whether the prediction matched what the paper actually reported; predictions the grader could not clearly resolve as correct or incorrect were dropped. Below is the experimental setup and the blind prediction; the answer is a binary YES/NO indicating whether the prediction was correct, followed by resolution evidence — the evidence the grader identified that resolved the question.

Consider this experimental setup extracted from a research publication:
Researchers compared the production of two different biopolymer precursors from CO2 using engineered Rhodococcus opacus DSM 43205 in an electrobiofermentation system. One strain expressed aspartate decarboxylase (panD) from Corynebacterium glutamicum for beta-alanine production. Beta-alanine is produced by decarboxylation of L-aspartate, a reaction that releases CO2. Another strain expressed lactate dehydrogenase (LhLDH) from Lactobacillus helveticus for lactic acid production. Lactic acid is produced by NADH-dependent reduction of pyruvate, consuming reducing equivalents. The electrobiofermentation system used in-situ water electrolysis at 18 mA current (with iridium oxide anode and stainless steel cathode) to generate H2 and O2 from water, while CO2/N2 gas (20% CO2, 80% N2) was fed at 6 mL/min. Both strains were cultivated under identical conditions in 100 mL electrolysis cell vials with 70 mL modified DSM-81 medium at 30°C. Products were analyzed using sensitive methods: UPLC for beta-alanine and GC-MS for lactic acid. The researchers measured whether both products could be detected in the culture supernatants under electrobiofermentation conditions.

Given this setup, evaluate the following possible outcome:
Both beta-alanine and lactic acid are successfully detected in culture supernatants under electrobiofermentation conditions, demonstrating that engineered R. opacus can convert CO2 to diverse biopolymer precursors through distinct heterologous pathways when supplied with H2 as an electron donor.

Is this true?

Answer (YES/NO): NO